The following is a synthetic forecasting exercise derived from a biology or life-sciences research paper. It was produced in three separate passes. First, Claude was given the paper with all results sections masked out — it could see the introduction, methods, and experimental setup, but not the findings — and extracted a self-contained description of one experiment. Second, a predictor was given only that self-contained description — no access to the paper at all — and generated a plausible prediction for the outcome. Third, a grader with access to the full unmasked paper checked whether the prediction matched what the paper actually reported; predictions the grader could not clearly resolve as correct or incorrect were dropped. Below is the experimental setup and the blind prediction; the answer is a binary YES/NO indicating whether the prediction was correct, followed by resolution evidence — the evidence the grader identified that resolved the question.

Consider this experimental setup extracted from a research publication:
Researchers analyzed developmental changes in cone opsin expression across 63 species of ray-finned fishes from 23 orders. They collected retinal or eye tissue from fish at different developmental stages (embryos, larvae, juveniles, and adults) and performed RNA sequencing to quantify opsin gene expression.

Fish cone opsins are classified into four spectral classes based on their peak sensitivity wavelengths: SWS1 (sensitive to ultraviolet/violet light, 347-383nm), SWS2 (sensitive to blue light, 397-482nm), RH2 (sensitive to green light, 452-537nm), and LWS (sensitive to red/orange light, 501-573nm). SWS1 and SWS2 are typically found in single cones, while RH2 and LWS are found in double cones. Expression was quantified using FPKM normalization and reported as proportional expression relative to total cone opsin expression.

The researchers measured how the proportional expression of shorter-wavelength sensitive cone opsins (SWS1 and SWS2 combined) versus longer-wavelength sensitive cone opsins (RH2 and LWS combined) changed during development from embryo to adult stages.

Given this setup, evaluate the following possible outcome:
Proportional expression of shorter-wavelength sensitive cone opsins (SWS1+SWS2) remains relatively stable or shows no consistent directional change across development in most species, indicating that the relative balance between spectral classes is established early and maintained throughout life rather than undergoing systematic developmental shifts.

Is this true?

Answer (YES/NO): YES